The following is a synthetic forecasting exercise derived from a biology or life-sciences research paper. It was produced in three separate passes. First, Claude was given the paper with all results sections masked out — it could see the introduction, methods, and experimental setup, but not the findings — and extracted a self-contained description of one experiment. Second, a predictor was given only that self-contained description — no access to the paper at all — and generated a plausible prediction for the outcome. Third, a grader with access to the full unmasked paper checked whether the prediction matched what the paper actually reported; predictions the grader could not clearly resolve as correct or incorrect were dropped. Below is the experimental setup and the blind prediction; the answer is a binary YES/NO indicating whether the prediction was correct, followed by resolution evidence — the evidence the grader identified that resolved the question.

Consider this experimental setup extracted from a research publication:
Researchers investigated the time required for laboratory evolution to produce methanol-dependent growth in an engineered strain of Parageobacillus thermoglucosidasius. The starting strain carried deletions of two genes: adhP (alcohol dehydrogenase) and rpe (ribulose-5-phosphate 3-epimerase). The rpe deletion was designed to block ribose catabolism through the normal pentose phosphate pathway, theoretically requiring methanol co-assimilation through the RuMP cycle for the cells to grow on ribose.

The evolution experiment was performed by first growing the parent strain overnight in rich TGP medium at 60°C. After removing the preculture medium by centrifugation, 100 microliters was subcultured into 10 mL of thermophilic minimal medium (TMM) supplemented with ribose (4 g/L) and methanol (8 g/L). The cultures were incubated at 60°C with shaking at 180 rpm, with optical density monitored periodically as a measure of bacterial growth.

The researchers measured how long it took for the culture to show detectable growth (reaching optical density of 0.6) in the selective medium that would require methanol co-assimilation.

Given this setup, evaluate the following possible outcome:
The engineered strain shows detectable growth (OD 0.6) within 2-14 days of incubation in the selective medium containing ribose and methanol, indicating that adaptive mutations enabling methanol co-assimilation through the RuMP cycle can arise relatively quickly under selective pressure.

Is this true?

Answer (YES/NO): NO